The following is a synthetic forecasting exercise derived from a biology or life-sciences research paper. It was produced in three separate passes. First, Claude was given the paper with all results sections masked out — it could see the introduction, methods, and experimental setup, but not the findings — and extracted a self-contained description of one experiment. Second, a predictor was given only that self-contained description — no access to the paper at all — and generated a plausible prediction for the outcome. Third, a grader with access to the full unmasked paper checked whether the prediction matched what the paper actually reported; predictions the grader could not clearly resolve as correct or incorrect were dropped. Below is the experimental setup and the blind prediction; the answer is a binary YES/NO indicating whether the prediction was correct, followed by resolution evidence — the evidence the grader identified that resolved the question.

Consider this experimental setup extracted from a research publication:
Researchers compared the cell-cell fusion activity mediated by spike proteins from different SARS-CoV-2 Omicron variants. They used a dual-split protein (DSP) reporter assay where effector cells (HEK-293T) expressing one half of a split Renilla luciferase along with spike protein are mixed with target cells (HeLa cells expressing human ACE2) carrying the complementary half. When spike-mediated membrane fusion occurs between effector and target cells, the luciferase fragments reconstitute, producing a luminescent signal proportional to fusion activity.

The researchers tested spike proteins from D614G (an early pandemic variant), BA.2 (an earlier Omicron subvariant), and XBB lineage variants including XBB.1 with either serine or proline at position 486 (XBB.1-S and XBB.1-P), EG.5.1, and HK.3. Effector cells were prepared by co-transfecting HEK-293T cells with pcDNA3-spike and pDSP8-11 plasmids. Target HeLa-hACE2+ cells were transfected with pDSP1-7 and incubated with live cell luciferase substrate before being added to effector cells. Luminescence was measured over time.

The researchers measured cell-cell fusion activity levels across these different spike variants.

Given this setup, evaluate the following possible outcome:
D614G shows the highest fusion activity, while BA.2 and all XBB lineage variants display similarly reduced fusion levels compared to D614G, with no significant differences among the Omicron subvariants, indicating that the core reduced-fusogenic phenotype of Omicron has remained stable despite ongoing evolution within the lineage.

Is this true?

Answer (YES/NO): NO